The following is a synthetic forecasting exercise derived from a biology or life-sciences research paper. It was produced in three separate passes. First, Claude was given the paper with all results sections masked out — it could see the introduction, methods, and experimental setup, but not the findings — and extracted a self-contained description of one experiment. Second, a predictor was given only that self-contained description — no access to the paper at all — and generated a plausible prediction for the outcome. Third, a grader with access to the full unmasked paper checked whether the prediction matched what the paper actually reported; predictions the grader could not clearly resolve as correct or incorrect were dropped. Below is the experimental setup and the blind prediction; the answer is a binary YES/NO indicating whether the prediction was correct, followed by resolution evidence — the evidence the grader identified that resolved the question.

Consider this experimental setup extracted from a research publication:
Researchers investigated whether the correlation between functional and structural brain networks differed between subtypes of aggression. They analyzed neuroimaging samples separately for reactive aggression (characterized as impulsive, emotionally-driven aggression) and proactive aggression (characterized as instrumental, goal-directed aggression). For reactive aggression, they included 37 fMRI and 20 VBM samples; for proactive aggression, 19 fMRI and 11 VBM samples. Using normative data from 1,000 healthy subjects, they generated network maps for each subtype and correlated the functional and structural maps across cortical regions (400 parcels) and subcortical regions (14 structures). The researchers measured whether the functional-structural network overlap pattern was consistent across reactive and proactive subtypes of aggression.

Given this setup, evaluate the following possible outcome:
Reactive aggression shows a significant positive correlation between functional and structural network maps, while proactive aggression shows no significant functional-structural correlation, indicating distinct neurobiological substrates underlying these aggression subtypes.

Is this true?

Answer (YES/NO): YES